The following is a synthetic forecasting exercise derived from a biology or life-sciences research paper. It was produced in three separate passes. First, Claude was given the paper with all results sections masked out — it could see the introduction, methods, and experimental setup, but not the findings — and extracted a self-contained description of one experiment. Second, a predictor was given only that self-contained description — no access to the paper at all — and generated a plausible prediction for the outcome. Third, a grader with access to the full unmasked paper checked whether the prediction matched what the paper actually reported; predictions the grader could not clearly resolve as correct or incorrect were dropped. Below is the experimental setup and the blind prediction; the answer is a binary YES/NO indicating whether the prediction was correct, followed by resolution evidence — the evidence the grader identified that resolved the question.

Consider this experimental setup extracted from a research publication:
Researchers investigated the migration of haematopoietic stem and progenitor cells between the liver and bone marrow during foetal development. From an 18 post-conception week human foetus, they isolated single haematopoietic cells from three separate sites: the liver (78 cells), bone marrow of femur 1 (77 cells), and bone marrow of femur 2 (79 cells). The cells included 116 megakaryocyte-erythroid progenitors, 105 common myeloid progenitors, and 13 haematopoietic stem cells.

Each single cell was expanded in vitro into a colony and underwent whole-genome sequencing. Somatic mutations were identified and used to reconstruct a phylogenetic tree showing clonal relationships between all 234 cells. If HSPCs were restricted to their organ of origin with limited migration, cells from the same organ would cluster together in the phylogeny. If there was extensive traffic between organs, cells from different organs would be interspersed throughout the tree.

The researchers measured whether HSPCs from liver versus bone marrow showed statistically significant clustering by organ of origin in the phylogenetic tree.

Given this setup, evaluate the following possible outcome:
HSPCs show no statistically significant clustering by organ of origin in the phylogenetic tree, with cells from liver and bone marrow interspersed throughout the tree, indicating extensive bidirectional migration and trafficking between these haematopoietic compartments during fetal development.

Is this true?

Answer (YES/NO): YES